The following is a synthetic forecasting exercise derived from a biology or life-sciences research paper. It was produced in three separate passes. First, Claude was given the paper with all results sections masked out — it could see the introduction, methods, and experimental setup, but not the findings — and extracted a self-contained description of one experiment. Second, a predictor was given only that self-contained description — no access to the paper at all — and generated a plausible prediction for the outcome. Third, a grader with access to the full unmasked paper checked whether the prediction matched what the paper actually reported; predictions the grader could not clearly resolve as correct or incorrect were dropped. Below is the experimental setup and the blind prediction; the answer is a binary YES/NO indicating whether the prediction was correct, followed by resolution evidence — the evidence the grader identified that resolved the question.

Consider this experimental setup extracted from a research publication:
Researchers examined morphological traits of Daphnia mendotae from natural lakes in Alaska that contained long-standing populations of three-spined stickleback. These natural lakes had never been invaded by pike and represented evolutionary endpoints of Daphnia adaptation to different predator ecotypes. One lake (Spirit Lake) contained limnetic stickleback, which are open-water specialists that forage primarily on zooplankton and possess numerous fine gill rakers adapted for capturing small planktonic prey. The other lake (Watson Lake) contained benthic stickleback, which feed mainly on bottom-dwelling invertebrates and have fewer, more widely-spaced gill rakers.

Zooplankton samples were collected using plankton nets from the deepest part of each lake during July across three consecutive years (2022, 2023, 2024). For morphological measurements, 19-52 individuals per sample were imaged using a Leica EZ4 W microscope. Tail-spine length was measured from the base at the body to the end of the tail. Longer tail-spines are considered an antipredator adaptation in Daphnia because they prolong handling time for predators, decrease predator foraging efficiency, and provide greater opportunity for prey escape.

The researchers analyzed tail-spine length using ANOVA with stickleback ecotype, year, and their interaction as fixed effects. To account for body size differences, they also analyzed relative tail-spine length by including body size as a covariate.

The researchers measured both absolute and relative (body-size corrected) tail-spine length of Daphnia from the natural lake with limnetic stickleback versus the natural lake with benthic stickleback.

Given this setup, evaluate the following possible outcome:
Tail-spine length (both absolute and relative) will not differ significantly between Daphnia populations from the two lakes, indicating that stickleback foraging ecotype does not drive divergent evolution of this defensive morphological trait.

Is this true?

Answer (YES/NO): NO